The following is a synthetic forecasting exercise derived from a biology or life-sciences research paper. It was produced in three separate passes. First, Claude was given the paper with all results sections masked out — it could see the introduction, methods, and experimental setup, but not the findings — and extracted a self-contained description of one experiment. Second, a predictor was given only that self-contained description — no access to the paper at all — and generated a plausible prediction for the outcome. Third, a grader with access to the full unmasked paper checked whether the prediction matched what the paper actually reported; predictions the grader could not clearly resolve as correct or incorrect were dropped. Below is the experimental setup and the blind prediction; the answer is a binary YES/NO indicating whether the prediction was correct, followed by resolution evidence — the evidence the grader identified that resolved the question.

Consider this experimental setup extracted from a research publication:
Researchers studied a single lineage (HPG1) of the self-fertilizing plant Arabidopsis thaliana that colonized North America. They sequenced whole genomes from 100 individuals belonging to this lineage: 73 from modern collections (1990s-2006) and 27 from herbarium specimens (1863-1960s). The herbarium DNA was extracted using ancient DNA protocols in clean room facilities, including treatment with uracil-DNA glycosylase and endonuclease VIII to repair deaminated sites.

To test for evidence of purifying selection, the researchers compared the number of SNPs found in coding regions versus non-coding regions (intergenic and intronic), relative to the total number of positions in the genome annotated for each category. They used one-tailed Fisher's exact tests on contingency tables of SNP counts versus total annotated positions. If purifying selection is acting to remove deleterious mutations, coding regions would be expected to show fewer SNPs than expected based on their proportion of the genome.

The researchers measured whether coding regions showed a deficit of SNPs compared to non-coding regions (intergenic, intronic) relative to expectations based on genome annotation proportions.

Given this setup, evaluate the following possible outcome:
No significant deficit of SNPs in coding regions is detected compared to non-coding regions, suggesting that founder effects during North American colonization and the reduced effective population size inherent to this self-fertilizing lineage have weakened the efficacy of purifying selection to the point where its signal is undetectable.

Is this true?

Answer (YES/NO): NO